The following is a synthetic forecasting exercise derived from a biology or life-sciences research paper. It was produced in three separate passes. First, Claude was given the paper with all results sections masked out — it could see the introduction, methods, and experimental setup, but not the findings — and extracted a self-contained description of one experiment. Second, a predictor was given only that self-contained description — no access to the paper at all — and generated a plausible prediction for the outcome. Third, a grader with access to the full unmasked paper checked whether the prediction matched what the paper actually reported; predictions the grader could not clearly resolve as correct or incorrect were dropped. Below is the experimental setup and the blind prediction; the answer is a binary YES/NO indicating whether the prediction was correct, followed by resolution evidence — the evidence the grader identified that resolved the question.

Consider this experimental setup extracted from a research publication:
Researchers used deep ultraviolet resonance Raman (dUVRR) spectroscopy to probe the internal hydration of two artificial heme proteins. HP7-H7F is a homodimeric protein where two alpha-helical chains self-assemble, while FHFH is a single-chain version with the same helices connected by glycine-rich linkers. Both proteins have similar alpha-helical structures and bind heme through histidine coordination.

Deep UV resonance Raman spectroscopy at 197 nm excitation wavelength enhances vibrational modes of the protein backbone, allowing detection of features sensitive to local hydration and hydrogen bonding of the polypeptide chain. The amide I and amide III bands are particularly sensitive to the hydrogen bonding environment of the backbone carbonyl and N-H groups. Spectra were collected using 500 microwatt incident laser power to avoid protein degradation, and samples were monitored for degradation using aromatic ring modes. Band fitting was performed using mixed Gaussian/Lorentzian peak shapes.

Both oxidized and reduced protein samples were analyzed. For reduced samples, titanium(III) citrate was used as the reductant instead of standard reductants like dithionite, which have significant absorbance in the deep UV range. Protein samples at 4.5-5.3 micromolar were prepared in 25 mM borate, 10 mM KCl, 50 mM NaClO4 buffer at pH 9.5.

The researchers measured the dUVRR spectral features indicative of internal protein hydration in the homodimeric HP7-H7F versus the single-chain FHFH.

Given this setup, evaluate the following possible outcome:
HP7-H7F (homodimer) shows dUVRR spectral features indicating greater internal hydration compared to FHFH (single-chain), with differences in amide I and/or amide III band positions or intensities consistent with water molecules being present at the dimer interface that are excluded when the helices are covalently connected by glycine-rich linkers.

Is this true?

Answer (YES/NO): NO